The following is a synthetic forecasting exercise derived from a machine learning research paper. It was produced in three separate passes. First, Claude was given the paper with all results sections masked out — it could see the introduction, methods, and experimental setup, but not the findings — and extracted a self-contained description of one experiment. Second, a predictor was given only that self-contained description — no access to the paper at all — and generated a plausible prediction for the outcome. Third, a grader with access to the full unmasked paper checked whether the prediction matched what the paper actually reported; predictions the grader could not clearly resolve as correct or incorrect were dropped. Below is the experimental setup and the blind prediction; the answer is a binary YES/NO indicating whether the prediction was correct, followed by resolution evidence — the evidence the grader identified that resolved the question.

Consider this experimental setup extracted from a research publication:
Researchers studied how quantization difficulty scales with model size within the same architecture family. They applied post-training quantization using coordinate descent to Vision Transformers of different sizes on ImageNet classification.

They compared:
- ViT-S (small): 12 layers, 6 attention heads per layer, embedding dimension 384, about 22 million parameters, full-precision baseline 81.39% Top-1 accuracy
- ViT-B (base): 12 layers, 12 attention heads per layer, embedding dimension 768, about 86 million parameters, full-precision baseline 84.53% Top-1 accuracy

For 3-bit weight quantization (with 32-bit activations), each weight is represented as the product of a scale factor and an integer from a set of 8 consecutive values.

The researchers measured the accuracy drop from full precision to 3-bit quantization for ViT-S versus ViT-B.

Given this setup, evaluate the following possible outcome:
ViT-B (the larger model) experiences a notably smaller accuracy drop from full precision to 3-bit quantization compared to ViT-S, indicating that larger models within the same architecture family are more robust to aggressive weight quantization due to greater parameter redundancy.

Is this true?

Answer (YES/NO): YES